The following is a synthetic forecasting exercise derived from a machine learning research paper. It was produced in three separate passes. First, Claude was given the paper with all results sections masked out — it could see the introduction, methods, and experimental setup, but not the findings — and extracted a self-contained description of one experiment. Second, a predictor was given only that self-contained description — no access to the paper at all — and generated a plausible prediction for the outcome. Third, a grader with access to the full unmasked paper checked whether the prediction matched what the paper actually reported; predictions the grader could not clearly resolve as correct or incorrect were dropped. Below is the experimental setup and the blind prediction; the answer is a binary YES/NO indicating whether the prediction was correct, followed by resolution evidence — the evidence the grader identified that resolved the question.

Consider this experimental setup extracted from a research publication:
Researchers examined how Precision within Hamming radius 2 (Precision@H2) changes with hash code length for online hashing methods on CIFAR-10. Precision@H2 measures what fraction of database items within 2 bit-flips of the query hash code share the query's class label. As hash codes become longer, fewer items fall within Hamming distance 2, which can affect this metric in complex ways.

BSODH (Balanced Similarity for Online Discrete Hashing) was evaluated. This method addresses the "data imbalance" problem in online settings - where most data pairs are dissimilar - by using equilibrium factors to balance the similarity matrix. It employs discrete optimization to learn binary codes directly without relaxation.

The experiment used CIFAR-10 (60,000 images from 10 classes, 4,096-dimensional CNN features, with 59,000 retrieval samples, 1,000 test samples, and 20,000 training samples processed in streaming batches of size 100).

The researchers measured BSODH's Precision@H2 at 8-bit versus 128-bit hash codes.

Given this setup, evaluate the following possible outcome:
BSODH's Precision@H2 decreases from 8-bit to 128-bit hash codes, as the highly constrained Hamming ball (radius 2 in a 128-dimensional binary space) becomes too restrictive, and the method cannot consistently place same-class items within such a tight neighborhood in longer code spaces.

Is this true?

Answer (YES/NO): NO